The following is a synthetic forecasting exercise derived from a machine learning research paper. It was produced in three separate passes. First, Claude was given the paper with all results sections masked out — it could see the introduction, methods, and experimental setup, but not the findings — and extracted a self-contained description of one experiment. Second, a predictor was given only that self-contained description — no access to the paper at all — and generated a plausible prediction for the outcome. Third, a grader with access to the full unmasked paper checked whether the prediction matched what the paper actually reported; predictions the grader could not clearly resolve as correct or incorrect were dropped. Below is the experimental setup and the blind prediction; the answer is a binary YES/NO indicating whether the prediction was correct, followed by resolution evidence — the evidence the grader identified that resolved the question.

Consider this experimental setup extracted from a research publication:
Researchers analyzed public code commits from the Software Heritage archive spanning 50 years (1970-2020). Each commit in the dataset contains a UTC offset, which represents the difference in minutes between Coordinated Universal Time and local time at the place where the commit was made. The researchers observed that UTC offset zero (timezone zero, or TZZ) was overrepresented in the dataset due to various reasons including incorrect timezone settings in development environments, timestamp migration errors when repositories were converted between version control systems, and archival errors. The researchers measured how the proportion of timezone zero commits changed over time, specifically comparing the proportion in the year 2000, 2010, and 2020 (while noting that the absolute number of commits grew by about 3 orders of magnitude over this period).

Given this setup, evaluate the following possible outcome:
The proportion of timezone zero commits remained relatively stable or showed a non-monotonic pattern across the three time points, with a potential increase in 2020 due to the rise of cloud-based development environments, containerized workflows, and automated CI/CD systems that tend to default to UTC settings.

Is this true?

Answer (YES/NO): NO